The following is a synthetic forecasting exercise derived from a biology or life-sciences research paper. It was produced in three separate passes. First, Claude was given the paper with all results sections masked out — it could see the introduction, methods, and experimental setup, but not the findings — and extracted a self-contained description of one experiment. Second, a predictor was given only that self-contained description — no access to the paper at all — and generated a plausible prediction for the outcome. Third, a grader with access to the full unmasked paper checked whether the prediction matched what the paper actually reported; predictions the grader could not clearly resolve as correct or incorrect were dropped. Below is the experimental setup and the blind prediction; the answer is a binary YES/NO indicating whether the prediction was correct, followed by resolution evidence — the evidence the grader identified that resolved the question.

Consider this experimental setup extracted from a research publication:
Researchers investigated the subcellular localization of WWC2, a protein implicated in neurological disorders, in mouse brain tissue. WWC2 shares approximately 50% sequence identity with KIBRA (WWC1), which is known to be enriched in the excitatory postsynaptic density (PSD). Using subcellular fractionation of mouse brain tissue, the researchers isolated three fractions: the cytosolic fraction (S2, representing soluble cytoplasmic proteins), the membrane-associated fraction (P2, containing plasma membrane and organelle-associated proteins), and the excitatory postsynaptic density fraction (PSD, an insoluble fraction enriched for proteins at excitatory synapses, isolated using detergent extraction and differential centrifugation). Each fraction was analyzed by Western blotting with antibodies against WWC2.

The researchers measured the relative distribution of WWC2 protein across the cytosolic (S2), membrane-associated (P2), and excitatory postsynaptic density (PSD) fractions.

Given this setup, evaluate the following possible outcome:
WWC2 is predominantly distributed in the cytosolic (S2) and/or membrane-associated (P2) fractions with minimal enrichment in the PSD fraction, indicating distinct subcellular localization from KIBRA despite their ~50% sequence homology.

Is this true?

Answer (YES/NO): YES